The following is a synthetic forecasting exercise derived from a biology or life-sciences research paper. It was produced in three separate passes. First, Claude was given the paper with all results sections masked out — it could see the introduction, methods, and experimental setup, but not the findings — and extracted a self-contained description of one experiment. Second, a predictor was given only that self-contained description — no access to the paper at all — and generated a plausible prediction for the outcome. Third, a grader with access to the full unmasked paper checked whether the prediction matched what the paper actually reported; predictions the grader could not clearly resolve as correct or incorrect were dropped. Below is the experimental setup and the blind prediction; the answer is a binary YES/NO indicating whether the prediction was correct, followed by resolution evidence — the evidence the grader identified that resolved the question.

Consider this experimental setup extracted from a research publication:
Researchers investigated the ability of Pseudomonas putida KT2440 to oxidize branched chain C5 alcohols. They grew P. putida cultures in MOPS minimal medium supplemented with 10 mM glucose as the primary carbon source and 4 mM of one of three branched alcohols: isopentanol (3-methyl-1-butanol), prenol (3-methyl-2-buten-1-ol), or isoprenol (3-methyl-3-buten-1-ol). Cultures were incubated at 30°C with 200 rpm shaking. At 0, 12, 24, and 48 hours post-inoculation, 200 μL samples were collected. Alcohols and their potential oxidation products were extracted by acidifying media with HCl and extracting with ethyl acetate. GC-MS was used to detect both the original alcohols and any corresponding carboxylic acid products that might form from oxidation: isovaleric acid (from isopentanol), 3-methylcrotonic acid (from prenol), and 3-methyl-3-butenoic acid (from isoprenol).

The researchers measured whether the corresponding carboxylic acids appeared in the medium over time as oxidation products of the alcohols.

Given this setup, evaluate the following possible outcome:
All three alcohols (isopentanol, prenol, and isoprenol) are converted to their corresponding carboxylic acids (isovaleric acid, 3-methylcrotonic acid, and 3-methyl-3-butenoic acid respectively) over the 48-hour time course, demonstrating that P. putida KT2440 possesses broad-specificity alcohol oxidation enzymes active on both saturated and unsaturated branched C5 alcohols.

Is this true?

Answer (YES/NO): YES